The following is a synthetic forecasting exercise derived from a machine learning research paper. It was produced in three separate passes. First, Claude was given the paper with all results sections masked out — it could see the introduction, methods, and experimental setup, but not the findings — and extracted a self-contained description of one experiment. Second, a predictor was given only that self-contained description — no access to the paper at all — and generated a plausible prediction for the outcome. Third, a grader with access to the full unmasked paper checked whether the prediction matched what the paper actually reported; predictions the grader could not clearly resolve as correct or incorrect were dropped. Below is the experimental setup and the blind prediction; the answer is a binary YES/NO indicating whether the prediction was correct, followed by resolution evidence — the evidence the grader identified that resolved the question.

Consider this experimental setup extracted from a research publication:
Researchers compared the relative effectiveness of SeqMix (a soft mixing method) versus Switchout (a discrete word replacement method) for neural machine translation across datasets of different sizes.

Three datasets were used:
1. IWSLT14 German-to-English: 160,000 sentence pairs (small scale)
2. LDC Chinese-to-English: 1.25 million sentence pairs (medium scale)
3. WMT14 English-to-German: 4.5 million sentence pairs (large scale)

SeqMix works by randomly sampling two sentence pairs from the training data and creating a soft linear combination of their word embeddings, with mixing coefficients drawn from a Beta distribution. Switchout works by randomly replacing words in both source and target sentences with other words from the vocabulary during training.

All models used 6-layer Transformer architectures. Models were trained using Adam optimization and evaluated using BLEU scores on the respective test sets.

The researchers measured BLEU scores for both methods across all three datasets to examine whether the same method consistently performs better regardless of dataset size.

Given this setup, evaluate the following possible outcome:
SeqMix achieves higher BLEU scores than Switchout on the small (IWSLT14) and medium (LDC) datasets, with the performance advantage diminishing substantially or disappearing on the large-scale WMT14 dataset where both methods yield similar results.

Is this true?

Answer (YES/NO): NO